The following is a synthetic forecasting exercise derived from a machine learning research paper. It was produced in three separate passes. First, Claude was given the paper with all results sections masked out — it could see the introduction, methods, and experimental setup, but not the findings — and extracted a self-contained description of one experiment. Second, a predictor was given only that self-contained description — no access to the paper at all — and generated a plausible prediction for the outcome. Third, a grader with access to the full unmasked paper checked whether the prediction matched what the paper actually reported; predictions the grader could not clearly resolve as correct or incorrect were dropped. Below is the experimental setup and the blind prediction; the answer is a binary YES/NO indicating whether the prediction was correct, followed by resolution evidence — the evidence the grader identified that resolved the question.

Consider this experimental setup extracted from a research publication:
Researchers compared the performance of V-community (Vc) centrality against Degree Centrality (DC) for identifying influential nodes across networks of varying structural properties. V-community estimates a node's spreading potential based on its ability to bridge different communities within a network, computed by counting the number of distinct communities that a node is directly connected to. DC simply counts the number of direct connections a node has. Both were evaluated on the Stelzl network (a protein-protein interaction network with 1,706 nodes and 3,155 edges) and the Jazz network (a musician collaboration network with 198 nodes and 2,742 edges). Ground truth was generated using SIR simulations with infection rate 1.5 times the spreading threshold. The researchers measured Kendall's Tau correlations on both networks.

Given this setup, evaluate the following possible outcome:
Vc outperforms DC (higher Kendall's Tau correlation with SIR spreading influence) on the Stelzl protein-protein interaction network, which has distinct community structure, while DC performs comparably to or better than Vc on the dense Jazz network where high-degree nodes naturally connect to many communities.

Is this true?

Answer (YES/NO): YES